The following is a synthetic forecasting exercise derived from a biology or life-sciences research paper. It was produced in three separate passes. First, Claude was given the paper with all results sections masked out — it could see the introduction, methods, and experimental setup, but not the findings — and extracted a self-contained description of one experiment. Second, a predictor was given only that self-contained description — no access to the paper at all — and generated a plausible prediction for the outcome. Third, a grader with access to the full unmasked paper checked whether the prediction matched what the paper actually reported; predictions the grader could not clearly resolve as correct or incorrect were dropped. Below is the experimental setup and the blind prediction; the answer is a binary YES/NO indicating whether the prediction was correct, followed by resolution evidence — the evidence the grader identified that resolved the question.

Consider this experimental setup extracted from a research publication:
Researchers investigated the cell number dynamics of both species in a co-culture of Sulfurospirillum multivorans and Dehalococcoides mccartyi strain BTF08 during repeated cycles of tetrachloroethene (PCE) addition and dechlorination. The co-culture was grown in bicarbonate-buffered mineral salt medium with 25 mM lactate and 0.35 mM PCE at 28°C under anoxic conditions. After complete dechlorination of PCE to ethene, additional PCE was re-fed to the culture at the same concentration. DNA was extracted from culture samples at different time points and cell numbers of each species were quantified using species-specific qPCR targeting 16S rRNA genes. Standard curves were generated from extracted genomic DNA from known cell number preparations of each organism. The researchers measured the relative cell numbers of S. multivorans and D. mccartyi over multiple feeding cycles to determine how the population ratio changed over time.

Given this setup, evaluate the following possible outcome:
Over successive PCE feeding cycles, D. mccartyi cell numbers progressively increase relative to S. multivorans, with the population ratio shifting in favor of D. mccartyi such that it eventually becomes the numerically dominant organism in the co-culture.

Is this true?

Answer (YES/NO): NO